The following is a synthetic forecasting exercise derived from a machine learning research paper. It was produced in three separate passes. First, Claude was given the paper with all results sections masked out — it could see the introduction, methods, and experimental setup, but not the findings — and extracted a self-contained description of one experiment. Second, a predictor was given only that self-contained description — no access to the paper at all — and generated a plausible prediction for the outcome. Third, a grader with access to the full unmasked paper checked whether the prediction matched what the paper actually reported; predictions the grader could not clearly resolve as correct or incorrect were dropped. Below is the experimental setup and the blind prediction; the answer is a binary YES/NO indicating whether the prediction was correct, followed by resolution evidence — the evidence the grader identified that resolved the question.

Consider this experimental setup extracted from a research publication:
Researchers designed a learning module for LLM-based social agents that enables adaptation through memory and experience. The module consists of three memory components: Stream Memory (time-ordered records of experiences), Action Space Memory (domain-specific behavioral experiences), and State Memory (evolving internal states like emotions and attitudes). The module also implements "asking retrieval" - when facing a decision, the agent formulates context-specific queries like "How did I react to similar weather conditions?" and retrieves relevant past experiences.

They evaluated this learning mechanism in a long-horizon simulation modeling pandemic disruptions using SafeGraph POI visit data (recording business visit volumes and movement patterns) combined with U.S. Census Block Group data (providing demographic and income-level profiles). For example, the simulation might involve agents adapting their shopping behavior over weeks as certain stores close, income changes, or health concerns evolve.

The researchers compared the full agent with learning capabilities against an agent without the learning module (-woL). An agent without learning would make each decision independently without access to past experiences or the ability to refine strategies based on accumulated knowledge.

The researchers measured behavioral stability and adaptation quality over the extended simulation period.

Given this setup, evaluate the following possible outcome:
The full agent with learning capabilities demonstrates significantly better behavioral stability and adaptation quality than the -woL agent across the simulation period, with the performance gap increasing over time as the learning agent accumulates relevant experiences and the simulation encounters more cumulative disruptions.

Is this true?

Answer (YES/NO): NO